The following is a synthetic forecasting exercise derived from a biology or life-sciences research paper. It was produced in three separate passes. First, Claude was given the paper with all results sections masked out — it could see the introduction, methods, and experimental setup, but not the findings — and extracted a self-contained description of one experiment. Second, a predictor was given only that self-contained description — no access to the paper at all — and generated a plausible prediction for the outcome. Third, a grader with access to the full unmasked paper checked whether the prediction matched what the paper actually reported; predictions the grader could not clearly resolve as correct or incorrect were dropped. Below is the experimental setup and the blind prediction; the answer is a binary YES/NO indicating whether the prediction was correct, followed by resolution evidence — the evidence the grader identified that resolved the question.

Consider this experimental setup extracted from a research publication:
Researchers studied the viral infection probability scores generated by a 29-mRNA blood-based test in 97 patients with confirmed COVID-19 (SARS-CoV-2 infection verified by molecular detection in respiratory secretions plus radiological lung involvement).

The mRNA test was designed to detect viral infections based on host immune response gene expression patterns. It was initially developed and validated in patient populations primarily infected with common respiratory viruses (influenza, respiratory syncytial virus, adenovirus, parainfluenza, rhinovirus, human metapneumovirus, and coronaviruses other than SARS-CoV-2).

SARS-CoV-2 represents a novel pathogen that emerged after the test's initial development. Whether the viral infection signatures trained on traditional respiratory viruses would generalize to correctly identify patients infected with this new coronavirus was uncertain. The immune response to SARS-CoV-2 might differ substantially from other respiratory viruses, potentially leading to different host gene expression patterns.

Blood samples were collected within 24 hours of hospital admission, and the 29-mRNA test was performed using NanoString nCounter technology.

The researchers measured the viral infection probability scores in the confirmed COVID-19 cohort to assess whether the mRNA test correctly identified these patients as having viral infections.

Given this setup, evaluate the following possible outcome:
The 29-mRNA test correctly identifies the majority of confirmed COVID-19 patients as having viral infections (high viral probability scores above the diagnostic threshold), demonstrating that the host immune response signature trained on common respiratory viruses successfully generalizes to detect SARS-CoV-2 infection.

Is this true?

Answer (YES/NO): YES